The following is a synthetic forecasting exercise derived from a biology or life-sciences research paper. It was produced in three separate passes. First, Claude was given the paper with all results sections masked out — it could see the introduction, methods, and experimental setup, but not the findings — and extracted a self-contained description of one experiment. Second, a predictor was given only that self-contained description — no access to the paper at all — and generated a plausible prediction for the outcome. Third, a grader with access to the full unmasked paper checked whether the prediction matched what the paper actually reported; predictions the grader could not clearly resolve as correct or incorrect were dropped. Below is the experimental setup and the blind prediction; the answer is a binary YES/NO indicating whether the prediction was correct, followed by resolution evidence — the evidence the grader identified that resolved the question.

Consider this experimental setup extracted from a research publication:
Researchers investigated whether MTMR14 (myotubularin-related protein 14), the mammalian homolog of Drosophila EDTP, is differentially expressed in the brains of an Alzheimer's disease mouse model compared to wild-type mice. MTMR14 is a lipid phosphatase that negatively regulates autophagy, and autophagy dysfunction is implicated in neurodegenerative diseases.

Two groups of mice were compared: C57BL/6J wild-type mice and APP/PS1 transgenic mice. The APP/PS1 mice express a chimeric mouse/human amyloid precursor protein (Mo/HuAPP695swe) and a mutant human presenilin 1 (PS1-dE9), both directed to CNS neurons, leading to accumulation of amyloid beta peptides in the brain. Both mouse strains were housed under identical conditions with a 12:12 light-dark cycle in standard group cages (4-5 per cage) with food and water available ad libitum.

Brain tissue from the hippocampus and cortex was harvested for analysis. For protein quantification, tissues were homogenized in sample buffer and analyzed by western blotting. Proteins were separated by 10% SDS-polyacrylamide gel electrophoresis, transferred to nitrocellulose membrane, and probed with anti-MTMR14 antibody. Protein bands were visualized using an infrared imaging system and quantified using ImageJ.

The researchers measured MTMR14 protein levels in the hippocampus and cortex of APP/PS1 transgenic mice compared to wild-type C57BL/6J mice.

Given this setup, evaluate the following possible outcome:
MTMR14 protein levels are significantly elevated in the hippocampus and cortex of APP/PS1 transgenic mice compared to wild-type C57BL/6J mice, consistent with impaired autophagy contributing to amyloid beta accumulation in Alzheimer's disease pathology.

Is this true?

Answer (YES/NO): NO